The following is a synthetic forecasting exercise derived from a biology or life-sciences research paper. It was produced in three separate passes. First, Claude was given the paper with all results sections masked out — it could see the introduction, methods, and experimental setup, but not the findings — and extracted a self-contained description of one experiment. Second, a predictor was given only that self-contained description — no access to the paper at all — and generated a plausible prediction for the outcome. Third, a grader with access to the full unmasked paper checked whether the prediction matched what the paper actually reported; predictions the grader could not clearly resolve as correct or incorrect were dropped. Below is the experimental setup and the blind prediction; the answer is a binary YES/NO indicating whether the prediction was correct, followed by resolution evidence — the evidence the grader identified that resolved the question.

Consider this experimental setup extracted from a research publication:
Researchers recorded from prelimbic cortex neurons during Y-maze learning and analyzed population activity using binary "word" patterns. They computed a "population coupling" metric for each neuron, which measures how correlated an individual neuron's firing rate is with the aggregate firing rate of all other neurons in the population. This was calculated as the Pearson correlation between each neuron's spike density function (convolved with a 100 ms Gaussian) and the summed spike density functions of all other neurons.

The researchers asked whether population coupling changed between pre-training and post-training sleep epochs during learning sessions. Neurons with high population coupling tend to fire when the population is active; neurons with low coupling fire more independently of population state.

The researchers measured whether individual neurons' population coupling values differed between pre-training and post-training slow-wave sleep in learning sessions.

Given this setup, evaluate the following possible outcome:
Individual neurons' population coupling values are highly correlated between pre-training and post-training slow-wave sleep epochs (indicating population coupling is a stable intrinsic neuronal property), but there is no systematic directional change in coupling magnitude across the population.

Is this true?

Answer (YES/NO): NO